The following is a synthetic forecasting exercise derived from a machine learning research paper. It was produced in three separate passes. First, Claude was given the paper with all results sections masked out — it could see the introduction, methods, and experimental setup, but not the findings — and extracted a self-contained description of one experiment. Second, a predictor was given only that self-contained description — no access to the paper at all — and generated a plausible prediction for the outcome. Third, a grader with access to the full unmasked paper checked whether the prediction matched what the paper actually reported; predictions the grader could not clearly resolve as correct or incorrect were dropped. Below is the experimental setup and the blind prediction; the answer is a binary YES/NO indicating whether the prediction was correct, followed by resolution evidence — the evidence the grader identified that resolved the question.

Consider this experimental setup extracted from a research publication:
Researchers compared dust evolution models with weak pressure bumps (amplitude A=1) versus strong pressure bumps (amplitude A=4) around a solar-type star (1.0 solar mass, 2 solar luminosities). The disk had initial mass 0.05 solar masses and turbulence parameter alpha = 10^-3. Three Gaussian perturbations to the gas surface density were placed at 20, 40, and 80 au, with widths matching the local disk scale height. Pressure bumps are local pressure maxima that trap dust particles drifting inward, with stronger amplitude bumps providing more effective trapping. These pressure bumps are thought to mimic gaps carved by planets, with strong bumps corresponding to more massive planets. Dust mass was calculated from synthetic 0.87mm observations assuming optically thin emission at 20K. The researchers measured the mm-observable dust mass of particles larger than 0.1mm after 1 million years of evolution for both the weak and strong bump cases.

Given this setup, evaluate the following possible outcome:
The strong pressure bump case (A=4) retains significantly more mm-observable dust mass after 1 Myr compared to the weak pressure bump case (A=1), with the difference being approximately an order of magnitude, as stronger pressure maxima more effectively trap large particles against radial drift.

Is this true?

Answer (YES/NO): NO